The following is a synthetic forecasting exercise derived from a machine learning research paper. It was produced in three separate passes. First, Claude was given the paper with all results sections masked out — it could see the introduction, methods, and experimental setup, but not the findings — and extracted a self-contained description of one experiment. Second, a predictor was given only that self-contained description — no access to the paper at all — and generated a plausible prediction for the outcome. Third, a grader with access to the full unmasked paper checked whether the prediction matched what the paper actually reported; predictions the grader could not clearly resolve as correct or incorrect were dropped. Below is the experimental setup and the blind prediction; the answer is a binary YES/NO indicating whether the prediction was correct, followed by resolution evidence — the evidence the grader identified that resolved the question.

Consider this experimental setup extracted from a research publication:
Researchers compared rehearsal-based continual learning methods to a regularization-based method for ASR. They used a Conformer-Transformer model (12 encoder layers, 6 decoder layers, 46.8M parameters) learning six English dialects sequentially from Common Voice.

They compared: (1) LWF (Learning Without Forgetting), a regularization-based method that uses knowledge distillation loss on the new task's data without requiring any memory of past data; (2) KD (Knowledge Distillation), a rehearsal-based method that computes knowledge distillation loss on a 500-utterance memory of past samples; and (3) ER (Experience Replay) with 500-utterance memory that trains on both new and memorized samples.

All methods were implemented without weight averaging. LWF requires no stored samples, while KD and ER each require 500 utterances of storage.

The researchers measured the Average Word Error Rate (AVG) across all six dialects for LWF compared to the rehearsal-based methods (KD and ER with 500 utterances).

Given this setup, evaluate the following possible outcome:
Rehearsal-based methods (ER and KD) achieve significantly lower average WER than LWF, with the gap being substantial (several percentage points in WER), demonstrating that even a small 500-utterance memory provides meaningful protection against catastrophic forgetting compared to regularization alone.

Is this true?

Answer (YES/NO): NO